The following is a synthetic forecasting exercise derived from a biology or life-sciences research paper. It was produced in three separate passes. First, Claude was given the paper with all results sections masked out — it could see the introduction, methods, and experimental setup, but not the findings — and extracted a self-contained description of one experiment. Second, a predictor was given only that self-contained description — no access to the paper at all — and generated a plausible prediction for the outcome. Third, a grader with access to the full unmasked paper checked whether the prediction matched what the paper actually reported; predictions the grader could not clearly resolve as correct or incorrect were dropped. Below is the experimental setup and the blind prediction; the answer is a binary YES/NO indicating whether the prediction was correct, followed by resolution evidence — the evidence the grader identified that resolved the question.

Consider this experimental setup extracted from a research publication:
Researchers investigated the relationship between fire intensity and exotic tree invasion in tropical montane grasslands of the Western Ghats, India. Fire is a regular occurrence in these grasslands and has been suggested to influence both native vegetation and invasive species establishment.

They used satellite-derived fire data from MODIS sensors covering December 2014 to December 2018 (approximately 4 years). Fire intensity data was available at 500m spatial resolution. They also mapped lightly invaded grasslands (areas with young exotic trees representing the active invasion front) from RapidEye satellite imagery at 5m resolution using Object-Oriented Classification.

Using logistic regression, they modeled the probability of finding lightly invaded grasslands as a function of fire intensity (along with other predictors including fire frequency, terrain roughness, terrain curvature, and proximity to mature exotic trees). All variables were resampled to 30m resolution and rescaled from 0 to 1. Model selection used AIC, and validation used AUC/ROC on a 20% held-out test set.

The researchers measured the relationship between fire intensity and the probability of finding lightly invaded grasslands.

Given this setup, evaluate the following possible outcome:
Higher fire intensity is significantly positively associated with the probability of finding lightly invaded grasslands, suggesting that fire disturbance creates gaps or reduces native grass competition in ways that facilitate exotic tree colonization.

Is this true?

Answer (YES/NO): YES